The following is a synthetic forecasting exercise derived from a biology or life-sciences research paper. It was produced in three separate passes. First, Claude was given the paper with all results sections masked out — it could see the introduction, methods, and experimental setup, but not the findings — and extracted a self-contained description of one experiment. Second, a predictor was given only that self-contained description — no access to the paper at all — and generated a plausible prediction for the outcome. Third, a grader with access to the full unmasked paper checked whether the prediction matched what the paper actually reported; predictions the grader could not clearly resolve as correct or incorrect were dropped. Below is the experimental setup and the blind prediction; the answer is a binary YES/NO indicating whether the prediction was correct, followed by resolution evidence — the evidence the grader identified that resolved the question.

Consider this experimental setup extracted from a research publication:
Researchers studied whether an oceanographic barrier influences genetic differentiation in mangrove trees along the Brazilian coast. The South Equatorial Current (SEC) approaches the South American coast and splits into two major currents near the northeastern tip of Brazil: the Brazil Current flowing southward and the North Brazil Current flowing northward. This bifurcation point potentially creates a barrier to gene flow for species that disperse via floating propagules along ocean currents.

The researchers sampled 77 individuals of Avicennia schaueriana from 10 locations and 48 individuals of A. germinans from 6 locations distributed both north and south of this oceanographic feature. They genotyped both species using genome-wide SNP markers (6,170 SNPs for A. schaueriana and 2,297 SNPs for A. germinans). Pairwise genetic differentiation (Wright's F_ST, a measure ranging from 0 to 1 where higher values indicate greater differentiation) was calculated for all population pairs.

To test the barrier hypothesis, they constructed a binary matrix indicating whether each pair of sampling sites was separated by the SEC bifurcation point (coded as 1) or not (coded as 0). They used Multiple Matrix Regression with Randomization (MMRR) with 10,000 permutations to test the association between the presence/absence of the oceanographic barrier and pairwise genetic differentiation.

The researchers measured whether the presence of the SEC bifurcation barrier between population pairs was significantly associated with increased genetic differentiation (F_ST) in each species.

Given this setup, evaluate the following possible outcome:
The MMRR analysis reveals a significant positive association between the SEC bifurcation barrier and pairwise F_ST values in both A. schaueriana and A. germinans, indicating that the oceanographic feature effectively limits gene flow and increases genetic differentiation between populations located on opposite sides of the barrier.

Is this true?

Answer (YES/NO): NO